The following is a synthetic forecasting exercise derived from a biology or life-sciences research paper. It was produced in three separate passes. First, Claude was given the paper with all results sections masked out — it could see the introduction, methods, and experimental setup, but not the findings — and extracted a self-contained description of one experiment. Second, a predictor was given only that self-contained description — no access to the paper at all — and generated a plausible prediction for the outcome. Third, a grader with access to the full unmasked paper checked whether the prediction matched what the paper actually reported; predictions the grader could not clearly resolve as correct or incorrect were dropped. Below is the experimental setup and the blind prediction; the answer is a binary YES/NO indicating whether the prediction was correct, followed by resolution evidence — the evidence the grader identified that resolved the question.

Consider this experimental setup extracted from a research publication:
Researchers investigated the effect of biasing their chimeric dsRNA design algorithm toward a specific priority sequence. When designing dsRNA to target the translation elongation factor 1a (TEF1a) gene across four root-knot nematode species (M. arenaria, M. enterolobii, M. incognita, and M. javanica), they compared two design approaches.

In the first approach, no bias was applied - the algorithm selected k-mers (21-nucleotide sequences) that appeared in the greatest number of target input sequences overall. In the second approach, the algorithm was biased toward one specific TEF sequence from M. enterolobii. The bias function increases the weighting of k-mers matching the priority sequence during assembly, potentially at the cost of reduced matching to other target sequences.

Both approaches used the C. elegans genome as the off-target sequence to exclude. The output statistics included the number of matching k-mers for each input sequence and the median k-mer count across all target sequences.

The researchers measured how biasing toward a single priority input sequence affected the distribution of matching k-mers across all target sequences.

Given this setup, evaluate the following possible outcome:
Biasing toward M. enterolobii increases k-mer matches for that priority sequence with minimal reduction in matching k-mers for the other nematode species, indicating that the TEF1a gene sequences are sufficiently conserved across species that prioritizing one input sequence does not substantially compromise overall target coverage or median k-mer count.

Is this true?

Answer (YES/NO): NO